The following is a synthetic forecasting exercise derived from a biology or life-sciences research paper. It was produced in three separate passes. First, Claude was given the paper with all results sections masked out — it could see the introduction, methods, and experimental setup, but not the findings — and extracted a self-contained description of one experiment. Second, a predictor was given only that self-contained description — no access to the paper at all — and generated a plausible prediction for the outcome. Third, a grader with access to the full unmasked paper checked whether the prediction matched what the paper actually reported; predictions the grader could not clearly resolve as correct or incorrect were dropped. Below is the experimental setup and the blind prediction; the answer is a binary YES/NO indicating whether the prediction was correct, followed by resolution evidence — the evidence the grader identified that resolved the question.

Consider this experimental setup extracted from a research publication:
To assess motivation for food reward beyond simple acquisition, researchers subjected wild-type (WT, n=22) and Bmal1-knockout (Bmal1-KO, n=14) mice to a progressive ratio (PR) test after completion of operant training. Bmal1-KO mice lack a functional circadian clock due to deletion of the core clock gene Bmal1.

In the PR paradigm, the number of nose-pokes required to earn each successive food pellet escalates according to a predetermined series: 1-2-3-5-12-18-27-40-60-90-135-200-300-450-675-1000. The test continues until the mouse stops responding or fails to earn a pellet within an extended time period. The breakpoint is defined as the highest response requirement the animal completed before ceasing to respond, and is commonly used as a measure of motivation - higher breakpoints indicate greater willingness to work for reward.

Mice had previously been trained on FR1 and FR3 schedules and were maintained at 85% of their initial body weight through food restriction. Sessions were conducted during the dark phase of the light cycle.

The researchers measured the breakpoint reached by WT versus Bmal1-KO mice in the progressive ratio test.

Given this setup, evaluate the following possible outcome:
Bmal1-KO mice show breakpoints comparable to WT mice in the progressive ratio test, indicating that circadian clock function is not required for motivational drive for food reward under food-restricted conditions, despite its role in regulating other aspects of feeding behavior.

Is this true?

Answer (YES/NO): NO